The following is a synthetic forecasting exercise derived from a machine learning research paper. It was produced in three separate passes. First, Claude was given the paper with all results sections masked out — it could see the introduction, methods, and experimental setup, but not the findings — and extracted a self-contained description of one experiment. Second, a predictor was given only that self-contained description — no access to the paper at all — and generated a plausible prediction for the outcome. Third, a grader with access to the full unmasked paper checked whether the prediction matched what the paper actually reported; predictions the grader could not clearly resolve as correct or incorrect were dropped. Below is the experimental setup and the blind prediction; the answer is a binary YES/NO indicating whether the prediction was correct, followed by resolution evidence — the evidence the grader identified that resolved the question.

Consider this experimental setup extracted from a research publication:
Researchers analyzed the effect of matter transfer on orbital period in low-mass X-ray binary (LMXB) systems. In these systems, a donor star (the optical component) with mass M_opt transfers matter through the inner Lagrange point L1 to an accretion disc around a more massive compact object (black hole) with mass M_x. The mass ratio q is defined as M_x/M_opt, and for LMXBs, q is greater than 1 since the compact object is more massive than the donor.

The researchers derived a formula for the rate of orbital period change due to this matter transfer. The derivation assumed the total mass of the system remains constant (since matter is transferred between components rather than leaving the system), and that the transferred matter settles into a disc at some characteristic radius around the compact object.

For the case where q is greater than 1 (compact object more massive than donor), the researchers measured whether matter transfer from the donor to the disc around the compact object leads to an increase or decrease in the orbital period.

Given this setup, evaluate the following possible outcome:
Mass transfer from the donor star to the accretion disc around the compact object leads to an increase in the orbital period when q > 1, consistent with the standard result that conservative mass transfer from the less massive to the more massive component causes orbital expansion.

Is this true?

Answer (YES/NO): YES